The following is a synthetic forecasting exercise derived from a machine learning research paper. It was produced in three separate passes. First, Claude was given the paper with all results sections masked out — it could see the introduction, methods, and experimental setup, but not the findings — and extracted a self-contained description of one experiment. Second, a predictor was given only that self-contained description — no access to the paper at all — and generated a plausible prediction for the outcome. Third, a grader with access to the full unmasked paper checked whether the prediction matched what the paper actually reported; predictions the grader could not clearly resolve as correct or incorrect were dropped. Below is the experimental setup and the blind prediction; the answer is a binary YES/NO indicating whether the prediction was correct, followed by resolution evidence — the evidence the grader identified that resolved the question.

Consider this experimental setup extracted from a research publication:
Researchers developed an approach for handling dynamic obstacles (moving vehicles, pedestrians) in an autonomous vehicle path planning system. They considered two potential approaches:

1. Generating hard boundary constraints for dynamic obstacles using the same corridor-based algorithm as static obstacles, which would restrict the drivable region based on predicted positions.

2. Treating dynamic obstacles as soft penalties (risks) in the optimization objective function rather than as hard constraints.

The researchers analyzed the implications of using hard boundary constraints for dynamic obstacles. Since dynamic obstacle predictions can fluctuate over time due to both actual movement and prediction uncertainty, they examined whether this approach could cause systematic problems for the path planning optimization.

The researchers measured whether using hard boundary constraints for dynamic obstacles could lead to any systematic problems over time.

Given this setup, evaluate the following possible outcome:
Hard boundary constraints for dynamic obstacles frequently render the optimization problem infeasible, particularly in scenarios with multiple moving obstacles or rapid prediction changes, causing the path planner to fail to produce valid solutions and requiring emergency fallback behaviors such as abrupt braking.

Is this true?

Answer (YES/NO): NO